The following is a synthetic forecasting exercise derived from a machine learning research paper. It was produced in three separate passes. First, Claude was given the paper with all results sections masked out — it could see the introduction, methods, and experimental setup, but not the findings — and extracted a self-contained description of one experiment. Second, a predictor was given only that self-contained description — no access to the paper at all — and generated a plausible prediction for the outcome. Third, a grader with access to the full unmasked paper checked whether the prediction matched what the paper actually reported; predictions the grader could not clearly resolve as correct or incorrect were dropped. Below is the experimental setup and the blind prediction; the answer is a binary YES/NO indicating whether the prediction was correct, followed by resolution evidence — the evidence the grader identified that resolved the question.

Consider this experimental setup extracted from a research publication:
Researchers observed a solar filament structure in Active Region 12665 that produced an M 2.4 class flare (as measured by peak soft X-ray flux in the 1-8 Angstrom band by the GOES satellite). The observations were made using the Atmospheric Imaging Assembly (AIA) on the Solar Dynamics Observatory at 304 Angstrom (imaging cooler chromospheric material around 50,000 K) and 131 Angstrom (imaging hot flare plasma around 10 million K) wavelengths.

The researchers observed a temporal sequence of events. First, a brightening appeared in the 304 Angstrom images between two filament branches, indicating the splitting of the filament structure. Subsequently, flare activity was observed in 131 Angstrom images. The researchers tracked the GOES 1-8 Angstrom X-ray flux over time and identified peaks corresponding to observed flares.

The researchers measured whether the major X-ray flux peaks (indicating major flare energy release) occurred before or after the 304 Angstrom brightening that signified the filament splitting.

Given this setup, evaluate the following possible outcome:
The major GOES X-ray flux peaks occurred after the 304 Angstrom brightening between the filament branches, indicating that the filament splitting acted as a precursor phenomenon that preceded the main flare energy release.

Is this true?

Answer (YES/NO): YES